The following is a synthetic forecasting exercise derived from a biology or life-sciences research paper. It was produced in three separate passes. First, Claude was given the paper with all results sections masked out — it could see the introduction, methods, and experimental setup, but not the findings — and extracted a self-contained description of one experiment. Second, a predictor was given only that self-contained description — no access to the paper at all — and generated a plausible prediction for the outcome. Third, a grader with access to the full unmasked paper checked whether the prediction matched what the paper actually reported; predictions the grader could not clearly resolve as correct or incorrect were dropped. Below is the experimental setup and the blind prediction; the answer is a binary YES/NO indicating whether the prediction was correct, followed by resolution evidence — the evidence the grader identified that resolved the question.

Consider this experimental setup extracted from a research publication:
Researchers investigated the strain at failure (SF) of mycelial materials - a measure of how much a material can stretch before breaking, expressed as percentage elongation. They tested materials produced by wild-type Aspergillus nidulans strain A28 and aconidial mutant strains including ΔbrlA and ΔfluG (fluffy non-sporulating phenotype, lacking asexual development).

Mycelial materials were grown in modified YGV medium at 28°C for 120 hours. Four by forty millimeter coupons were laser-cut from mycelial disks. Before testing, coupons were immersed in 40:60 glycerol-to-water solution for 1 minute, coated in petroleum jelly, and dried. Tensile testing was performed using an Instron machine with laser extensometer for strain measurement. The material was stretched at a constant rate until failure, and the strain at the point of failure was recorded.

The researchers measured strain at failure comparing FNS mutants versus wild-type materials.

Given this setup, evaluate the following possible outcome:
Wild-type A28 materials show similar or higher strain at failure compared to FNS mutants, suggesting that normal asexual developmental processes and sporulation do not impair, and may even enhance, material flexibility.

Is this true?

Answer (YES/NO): YES